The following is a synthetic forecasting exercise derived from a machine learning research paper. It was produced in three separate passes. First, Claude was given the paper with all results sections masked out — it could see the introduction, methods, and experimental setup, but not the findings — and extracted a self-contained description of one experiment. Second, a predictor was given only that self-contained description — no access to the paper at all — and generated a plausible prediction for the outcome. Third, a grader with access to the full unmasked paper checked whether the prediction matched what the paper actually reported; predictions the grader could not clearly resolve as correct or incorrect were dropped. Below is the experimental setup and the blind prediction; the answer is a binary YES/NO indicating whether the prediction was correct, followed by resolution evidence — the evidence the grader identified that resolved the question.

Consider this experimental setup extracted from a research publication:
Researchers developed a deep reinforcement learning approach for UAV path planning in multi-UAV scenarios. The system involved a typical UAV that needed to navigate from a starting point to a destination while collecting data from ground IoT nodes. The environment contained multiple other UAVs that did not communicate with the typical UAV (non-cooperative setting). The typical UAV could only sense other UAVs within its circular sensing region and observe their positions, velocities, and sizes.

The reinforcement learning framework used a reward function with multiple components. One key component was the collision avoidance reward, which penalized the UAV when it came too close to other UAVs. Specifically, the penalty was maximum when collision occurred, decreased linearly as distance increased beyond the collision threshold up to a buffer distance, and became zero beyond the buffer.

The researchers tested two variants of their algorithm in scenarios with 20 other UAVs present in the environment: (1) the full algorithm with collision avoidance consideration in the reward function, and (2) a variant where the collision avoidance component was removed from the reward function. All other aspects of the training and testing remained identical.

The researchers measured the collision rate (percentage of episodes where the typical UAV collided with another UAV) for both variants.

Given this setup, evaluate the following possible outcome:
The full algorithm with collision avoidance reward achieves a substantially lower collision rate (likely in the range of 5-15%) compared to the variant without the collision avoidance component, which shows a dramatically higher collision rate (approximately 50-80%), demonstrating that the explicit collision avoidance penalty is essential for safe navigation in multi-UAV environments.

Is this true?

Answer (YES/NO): NO